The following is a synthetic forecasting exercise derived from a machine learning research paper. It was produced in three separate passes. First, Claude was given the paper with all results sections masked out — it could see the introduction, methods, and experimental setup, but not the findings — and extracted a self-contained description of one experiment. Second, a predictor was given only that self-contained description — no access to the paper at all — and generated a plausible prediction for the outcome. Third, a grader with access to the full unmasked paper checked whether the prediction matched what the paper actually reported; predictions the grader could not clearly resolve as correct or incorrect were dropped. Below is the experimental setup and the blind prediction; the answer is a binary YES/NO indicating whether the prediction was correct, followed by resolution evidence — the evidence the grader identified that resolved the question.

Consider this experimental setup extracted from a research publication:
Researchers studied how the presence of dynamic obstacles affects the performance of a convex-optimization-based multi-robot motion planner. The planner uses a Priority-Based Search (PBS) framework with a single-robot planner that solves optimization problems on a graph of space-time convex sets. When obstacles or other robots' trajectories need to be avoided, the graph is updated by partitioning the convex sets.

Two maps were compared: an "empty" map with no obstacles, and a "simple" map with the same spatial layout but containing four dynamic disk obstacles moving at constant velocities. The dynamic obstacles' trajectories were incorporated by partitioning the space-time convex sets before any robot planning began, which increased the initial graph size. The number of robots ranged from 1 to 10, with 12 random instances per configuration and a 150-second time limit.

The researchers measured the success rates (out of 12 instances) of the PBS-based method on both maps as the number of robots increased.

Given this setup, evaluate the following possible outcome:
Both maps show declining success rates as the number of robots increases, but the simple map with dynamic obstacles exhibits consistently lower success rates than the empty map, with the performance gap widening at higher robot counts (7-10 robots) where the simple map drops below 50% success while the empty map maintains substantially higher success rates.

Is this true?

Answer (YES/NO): NO